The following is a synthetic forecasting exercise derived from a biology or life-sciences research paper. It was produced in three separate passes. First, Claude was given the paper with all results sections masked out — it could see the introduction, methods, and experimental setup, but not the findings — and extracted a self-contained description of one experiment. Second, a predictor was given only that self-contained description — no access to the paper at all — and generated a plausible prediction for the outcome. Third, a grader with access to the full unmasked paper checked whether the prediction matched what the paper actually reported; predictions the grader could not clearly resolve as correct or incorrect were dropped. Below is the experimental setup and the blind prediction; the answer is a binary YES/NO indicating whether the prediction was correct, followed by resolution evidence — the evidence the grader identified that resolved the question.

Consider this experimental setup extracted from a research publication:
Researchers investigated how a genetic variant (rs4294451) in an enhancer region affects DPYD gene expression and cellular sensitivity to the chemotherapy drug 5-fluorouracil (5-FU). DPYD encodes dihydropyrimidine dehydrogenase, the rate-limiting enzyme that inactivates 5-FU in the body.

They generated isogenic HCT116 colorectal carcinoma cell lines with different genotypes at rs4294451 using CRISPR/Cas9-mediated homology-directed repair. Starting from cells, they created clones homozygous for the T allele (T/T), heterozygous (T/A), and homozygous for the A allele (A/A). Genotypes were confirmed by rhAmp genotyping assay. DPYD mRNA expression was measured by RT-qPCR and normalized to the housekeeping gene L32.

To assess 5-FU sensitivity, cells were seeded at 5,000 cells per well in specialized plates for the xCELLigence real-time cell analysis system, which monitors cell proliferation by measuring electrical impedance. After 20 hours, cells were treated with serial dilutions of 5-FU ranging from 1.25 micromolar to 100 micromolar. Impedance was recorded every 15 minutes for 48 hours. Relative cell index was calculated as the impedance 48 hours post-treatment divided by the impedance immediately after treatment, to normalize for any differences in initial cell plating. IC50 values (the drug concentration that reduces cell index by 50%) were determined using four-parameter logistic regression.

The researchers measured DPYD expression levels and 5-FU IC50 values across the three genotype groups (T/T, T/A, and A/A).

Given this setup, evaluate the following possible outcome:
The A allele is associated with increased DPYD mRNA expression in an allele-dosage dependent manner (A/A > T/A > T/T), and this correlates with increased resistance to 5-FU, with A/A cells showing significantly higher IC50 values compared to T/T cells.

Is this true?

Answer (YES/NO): NO